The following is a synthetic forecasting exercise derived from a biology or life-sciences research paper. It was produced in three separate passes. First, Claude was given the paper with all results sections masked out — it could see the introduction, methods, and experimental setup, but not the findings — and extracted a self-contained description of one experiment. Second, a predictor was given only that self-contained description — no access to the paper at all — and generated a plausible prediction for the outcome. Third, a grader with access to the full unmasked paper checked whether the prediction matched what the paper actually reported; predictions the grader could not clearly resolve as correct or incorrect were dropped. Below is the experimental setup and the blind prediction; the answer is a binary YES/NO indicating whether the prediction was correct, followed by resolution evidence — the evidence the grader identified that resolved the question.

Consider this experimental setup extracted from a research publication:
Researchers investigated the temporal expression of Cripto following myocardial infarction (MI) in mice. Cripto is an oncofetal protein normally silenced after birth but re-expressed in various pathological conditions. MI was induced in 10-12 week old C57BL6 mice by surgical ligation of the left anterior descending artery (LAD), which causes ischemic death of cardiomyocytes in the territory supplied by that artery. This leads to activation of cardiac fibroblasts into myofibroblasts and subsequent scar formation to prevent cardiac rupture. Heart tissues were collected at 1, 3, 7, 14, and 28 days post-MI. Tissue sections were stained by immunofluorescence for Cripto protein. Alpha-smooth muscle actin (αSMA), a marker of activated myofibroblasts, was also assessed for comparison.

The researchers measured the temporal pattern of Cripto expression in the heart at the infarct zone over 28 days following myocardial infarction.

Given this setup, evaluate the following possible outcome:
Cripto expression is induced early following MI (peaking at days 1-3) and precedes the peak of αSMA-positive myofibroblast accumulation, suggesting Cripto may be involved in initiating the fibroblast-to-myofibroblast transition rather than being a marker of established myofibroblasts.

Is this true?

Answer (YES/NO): NO